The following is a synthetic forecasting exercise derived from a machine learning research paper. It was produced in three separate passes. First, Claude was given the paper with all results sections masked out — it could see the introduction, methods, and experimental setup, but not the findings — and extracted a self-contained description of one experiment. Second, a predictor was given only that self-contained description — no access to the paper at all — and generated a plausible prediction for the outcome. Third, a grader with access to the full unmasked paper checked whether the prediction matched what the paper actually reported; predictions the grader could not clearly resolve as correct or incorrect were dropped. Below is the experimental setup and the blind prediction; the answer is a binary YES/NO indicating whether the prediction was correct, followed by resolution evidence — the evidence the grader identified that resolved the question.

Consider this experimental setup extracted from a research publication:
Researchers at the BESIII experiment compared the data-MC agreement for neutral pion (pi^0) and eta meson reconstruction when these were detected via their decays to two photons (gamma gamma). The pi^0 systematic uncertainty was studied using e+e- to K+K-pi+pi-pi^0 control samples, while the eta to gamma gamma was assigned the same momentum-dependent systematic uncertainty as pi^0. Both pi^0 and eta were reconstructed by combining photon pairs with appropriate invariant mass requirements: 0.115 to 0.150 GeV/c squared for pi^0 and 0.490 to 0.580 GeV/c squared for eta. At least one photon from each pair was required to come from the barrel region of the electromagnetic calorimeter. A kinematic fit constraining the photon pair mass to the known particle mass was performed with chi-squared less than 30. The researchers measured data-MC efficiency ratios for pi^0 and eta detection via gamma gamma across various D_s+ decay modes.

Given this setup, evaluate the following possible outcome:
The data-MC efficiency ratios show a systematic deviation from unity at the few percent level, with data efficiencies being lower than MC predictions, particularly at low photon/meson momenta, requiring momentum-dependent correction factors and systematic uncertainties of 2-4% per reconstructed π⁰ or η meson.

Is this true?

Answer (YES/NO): NO